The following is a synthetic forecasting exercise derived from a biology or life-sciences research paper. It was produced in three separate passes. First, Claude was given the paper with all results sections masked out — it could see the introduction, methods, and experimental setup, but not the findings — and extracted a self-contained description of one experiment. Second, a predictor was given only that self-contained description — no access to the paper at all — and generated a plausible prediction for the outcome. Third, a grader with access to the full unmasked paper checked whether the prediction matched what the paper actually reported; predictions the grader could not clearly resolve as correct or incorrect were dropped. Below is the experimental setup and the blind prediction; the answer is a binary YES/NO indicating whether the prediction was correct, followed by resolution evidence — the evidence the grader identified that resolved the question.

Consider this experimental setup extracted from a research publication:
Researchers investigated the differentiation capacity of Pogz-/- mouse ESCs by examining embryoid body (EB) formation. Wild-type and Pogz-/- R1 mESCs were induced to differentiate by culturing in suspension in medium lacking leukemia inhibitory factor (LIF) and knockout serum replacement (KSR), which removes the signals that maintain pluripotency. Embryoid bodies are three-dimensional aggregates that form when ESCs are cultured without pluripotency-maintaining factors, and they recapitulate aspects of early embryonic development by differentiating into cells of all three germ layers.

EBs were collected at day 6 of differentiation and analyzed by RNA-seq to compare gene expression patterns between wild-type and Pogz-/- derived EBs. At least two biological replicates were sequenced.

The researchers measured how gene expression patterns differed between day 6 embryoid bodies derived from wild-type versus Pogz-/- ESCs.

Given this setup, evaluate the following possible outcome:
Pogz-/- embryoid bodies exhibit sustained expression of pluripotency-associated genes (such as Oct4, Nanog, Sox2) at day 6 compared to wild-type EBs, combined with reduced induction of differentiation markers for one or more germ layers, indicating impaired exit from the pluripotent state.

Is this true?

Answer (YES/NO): NO